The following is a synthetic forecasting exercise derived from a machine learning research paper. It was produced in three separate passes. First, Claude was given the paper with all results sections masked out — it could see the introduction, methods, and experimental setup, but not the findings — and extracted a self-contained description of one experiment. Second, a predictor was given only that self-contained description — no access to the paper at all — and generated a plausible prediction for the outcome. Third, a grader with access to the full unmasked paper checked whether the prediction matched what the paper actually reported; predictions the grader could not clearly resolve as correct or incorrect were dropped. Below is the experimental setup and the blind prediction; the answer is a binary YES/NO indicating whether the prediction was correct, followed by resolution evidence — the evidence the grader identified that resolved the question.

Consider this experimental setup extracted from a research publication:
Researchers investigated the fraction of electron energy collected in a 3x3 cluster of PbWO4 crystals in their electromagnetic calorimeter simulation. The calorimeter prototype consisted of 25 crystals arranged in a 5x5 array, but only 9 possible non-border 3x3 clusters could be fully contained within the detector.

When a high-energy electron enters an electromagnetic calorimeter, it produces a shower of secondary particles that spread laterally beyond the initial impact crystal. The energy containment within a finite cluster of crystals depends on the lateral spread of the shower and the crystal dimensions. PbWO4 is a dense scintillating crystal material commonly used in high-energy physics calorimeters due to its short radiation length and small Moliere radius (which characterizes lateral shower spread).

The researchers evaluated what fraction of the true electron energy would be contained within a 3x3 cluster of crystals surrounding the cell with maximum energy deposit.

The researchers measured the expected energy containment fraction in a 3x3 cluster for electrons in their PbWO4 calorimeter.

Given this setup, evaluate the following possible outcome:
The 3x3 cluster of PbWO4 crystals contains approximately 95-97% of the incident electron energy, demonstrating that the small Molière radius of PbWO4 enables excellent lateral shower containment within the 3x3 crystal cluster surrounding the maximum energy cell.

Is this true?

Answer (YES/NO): YES